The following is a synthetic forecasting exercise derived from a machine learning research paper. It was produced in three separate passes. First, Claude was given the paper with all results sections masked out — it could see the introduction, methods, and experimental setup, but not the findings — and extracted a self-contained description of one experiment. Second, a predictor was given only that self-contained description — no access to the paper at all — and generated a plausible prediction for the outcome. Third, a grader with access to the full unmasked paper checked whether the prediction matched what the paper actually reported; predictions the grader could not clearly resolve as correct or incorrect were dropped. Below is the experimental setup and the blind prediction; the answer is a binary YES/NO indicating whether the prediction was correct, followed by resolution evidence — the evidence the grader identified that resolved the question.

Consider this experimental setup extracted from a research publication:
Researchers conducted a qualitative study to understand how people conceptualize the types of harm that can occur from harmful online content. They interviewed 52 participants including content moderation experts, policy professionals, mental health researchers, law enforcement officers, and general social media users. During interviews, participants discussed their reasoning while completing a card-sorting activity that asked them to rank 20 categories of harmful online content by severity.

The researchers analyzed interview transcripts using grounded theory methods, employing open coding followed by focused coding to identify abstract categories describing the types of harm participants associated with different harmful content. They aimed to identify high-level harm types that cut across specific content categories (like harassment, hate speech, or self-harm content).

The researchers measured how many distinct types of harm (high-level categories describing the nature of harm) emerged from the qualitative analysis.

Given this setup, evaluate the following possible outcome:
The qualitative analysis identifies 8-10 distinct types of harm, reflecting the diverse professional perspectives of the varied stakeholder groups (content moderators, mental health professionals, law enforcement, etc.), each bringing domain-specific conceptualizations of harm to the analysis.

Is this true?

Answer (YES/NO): NO